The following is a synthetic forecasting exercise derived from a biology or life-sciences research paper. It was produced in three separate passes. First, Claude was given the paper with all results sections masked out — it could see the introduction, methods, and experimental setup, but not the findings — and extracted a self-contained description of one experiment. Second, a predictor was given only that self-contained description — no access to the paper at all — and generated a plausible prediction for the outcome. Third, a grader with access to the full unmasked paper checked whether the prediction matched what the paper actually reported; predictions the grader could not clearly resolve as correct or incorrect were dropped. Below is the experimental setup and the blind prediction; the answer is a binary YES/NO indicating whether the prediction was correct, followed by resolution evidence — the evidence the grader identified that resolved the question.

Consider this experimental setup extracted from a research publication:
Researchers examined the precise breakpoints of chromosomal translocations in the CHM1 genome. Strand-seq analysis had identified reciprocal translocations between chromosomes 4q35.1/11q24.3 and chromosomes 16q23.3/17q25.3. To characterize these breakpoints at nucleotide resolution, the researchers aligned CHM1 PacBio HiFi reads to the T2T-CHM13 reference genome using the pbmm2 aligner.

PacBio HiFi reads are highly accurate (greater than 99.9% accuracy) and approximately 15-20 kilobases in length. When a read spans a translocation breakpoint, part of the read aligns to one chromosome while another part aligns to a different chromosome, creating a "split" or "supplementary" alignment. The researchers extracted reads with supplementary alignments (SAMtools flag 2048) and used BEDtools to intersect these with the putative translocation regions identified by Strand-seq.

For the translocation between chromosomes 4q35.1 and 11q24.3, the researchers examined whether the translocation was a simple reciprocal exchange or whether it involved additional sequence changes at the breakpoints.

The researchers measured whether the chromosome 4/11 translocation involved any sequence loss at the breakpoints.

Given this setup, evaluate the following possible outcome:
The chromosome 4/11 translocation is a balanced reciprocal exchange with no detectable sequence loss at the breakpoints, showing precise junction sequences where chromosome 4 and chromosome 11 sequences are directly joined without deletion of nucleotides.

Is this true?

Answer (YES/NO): NO